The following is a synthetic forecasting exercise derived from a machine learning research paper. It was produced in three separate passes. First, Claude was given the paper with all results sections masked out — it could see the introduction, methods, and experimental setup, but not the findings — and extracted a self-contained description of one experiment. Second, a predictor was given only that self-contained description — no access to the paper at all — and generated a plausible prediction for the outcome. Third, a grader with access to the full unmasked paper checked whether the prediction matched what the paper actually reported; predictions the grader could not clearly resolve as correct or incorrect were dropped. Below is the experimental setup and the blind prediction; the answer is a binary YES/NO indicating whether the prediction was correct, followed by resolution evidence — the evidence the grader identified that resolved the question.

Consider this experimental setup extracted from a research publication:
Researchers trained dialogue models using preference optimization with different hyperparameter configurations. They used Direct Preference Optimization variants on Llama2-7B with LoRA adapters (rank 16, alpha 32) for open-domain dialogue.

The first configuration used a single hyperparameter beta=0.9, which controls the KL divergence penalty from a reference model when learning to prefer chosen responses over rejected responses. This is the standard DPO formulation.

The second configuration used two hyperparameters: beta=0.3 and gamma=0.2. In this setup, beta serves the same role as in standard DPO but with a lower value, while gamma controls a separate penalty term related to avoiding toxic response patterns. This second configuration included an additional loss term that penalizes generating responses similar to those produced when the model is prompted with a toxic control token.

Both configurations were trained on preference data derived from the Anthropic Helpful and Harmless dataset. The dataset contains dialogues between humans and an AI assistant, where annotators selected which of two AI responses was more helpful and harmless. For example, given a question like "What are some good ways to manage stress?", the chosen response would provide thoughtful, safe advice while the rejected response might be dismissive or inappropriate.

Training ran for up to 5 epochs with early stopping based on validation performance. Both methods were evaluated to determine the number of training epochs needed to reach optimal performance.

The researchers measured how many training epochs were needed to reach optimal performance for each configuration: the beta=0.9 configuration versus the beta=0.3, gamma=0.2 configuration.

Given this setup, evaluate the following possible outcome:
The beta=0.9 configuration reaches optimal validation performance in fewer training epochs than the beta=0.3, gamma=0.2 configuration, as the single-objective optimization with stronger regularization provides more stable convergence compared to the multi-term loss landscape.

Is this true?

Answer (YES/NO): YES